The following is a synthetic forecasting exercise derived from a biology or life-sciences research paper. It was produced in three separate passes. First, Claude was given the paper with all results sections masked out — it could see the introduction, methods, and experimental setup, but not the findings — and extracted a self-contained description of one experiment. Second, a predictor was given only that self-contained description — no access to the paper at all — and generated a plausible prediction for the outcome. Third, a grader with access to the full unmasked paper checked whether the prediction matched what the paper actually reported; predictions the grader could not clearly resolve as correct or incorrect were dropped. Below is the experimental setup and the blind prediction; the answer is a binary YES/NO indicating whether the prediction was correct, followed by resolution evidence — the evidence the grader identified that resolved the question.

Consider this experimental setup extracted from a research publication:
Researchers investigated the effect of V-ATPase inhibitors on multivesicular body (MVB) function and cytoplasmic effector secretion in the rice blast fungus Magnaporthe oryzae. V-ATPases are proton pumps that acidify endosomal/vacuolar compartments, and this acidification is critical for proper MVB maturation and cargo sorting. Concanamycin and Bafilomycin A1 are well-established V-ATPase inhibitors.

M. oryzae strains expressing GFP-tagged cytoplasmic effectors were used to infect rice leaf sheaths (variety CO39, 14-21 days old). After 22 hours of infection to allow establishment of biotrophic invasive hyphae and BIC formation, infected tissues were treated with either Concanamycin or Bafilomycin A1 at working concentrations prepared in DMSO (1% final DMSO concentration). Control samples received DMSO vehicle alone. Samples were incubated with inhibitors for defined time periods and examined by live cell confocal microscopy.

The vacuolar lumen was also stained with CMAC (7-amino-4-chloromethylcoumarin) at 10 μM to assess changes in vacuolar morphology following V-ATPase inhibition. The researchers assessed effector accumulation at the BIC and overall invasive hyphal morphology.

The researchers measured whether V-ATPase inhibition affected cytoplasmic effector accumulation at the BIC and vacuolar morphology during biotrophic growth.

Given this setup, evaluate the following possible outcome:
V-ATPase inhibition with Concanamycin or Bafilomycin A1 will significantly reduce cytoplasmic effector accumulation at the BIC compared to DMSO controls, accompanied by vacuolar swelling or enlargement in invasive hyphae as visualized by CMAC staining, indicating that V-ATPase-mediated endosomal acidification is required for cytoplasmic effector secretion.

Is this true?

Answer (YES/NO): NO